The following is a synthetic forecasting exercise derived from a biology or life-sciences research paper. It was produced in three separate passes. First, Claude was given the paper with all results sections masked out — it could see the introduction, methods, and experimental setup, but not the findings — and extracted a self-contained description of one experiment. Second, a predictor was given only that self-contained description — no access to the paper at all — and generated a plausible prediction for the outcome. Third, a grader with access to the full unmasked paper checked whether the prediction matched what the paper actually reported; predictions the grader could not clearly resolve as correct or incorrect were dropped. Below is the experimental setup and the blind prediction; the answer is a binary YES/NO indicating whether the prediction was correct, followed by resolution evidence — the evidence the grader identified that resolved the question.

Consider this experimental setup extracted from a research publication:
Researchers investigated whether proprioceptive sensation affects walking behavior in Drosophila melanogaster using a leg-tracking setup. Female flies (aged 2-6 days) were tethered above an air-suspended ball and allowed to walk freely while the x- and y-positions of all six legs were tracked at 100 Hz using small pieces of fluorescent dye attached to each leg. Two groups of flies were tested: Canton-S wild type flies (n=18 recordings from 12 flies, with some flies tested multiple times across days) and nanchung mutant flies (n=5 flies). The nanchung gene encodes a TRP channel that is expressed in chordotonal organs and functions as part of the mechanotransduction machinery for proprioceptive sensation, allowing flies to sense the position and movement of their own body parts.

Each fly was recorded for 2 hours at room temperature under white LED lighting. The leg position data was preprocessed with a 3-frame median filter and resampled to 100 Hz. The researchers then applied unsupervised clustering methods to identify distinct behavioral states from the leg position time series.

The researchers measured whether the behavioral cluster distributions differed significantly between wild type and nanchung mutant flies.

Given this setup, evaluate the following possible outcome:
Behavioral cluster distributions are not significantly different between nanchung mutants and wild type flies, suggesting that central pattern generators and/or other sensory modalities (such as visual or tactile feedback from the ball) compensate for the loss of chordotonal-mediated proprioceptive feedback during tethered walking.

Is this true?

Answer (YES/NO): NO